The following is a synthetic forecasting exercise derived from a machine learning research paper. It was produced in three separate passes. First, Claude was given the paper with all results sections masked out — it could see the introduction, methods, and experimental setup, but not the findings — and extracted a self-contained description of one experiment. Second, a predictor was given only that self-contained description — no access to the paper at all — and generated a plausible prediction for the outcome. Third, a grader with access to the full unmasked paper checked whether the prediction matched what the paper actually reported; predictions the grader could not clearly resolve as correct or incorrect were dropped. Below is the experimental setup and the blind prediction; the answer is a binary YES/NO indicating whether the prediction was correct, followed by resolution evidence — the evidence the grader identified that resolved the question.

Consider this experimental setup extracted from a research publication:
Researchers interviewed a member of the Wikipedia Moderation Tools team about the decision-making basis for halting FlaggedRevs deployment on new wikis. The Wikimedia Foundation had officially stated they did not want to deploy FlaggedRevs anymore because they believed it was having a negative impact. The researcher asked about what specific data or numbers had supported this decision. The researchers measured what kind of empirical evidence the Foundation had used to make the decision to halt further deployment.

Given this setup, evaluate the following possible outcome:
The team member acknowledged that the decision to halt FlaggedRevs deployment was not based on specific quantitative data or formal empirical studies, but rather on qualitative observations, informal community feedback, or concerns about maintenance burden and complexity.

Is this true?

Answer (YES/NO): YES